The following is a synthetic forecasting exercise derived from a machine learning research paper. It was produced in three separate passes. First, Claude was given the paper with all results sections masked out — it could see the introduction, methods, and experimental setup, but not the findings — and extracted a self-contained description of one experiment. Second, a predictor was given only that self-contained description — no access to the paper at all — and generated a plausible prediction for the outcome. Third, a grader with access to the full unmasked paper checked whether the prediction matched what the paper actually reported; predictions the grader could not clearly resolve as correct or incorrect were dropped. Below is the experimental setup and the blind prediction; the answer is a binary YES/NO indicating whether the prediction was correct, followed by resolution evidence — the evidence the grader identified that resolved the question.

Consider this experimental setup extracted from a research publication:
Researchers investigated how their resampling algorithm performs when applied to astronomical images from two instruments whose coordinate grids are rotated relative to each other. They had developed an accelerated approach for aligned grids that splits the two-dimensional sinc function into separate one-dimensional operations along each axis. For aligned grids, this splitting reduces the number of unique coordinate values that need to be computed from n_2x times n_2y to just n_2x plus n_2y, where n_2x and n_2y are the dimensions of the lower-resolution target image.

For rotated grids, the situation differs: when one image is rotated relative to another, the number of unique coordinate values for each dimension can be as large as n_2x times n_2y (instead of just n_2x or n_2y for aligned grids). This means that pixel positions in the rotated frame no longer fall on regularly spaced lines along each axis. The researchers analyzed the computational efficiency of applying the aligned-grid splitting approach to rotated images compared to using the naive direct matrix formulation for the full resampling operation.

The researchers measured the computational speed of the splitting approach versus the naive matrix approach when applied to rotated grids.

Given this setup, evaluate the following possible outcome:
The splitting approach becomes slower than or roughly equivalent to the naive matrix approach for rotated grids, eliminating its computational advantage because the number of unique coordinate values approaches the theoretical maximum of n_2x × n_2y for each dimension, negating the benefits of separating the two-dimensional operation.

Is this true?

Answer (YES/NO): YES